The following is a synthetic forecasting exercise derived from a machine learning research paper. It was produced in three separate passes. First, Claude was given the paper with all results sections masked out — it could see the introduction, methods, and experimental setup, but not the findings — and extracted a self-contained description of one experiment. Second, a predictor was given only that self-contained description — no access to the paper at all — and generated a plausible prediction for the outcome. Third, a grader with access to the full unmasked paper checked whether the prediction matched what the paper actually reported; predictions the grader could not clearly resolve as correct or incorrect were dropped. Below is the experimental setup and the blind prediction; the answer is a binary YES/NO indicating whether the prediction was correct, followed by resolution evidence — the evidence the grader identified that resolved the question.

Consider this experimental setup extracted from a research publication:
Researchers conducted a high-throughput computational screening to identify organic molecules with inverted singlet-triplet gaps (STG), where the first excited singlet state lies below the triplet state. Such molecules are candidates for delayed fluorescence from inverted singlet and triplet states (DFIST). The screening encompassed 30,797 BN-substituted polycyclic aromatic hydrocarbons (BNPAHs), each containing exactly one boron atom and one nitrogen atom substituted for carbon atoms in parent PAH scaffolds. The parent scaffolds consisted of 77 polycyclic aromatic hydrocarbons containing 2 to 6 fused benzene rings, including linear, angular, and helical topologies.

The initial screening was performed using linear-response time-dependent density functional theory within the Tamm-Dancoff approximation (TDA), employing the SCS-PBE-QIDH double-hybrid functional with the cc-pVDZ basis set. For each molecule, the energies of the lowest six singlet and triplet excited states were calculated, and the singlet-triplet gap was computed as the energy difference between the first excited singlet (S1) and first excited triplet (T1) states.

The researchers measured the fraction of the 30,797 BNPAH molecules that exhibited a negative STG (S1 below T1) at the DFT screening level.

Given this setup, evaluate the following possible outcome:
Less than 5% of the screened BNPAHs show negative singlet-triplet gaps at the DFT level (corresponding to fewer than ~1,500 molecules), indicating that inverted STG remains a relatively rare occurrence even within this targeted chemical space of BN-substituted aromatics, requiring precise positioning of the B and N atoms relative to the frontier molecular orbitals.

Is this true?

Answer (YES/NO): NO